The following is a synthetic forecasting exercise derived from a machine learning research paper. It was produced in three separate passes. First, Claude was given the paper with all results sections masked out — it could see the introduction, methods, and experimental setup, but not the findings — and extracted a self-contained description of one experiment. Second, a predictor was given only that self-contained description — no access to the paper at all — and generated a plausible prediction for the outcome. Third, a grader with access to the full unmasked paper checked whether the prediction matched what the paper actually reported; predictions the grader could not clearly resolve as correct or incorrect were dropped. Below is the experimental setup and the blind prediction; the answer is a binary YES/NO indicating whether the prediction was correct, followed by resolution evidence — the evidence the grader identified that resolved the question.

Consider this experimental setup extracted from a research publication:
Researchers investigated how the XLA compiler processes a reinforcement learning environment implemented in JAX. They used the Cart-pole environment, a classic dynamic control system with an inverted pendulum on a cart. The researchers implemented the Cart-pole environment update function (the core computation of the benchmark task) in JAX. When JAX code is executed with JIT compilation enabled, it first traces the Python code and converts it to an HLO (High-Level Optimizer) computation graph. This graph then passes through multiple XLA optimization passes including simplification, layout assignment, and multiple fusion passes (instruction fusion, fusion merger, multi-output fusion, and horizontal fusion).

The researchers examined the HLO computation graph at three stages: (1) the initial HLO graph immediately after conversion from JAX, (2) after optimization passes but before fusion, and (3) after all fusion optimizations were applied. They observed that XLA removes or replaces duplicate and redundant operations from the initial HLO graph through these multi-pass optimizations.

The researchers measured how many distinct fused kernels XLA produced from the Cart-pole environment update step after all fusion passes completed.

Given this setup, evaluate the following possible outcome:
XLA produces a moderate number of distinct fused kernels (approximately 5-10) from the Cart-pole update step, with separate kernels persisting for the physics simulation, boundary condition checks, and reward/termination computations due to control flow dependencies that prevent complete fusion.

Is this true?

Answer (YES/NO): NO